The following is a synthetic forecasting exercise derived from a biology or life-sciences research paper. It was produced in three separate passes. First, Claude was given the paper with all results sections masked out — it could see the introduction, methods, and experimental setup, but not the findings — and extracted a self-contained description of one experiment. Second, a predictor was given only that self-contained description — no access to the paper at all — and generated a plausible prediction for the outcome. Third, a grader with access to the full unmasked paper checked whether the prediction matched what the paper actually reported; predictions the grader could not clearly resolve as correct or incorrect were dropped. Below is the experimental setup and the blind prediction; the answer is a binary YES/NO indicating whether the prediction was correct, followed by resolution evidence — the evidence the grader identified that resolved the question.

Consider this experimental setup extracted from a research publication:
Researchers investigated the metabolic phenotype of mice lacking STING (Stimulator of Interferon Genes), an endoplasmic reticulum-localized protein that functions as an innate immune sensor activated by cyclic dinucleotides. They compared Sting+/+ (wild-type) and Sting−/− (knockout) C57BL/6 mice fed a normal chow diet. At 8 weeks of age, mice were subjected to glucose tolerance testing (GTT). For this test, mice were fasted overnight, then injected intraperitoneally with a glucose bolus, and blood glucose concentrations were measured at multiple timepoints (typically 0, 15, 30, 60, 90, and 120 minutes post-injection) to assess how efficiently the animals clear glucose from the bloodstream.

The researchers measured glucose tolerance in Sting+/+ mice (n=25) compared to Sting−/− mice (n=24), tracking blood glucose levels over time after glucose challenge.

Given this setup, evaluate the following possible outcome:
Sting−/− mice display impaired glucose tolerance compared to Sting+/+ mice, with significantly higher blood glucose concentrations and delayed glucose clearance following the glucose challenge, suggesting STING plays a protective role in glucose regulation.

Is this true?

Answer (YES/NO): NO